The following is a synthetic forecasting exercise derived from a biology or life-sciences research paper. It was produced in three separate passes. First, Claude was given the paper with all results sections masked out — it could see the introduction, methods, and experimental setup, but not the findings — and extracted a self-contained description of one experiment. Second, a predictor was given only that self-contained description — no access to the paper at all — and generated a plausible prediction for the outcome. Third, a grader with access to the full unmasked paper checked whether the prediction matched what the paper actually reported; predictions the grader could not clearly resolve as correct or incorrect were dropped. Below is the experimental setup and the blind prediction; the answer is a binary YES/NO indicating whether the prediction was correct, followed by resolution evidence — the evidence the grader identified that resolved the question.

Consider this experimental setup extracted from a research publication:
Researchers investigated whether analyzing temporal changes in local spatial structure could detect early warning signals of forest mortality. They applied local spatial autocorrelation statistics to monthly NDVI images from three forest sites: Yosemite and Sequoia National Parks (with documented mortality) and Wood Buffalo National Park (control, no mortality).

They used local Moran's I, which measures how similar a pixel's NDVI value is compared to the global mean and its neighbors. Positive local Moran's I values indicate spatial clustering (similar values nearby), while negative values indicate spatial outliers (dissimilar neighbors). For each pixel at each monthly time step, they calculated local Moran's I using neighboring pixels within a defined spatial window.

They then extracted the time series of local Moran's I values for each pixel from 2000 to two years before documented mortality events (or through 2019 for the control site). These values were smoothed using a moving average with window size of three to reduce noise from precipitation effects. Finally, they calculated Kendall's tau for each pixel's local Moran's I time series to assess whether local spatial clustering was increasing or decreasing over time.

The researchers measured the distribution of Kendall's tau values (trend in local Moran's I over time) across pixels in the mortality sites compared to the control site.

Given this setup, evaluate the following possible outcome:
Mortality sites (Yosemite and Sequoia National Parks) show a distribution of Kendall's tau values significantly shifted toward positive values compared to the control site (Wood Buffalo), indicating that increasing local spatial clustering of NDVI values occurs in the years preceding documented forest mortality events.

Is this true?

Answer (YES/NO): NO